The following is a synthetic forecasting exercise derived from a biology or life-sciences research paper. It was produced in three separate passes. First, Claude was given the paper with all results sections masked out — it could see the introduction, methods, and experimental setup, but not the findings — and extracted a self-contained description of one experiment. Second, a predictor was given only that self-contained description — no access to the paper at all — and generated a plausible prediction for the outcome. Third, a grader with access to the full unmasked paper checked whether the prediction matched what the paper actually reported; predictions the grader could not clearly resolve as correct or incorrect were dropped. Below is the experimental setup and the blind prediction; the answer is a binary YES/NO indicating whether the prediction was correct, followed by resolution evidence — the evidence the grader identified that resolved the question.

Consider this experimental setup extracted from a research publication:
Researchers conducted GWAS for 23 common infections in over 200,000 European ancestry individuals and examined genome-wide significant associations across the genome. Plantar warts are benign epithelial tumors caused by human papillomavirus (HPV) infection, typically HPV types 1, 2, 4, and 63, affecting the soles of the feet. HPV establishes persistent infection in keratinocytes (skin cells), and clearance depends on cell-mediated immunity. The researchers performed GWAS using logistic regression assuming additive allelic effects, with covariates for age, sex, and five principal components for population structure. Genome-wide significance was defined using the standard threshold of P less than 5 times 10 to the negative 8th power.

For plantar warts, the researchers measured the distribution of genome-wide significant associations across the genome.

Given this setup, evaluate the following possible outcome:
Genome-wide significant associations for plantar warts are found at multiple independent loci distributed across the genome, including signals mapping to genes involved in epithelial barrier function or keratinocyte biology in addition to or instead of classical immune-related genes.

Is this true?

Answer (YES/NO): YES